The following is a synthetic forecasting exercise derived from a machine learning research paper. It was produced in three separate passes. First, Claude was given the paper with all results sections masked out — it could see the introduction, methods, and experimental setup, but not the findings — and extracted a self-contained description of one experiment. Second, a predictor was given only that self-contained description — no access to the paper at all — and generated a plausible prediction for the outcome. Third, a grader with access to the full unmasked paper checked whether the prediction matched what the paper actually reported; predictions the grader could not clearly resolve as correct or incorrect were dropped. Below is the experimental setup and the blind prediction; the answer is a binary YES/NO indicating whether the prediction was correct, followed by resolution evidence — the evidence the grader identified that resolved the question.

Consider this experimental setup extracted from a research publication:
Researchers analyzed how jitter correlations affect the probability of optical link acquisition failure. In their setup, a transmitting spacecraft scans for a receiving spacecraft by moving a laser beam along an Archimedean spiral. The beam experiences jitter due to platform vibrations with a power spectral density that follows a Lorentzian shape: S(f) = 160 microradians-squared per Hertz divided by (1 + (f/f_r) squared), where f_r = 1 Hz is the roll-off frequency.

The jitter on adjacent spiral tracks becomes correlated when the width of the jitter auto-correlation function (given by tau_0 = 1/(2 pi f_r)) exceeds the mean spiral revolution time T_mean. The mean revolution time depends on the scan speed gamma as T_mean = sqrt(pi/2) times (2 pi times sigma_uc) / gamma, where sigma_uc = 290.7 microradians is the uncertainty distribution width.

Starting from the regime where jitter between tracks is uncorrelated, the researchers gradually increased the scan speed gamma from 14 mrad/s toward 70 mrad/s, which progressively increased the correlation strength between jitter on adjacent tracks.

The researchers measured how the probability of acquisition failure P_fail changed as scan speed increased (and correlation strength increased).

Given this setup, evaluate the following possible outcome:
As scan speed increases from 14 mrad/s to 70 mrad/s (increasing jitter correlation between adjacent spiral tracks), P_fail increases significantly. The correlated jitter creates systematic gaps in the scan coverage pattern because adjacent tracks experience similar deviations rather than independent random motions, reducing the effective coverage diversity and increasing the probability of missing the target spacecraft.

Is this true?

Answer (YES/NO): NO